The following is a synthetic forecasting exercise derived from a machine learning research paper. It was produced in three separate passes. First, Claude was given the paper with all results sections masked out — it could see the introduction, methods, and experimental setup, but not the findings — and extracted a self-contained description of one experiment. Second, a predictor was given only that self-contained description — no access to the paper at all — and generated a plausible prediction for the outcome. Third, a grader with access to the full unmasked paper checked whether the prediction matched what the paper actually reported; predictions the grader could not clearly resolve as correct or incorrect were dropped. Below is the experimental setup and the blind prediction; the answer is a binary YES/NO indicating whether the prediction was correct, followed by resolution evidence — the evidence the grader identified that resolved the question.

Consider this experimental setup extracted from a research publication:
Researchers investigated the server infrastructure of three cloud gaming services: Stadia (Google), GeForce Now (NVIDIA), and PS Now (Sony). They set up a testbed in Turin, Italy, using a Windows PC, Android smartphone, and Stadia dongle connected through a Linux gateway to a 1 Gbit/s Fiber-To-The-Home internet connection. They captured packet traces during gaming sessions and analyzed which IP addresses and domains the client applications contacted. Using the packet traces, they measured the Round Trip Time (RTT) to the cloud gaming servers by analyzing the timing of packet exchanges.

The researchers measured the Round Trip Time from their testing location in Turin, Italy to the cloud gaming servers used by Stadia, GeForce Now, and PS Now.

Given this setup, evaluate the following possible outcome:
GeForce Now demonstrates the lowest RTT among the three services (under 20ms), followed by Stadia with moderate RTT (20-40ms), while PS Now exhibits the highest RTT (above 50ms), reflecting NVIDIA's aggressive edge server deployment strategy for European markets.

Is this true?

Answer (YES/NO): NO